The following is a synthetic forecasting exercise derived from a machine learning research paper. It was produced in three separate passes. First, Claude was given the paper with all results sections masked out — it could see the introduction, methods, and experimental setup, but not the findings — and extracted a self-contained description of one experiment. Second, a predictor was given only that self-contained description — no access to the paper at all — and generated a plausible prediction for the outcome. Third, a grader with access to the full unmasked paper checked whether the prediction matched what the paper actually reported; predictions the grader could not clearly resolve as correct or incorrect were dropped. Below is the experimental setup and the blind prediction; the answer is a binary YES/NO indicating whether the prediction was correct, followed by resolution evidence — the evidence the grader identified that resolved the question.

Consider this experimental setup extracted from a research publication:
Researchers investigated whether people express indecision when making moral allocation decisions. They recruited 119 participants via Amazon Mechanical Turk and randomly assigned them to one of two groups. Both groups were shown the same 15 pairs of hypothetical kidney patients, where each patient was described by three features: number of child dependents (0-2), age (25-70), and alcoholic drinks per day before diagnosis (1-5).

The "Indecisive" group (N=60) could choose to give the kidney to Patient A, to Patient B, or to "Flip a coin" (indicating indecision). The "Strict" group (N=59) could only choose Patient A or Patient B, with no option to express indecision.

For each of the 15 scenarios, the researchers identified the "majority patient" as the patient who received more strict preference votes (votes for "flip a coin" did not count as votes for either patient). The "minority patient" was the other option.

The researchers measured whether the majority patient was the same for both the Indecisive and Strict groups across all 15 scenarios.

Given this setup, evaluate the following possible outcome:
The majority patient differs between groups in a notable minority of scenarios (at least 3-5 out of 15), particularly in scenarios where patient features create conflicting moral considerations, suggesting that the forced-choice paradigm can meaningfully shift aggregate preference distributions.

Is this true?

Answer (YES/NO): NO